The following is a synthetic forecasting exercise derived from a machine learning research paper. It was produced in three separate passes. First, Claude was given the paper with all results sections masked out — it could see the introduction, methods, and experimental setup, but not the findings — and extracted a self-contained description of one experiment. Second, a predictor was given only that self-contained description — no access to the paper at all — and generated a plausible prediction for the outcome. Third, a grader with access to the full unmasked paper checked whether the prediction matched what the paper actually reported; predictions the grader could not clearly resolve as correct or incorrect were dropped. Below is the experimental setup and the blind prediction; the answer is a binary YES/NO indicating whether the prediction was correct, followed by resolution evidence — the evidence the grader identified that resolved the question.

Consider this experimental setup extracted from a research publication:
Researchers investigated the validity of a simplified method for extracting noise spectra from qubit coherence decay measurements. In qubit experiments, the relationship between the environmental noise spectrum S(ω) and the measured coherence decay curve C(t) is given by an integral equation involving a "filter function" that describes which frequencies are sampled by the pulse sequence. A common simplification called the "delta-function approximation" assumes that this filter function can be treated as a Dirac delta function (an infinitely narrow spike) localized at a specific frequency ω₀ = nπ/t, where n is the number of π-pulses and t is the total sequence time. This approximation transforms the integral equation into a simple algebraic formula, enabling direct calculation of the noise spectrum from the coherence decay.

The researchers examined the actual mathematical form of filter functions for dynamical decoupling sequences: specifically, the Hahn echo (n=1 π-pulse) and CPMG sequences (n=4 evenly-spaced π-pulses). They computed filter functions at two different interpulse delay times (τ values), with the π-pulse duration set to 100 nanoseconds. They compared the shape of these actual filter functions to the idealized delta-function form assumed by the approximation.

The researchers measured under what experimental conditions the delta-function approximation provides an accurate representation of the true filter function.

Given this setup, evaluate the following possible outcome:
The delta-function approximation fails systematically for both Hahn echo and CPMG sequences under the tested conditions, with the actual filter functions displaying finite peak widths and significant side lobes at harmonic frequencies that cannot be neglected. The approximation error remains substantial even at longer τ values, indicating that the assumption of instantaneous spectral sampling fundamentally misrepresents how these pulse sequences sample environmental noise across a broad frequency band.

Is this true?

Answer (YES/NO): NO